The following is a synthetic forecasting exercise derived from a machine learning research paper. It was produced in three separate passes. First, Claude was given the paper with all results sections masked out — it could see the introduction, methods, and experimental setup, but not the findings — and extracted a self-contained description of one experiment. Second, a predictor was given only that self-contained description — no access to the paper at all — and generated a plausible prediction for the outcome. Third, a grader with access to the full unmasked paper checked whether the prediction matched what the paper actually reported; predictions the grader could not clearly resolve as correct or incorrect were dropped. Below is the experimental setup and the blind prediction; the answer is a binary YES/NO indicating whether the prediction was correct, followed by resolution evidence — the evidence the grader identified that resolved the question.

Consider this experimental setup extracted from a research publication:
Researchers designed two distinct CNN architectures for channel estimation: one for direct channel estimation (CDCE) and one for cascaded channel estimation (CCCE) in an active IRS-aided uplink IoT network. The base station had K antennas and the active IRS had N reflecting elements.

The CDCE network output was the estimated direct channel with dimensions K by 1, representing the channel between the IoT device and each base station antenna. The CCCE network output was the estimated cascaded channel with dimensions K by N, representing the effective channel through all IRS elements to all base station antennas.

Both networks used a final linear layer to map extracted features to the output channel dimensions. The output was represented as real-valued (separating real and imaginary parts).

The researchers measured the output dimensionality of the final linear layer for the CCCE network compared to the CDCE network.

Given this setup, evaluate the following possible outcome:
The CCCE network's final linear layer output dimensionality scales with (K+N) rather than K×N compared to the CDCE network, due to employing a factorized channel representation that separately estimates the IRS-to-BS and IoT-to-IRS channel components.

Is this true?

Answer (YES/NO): NO